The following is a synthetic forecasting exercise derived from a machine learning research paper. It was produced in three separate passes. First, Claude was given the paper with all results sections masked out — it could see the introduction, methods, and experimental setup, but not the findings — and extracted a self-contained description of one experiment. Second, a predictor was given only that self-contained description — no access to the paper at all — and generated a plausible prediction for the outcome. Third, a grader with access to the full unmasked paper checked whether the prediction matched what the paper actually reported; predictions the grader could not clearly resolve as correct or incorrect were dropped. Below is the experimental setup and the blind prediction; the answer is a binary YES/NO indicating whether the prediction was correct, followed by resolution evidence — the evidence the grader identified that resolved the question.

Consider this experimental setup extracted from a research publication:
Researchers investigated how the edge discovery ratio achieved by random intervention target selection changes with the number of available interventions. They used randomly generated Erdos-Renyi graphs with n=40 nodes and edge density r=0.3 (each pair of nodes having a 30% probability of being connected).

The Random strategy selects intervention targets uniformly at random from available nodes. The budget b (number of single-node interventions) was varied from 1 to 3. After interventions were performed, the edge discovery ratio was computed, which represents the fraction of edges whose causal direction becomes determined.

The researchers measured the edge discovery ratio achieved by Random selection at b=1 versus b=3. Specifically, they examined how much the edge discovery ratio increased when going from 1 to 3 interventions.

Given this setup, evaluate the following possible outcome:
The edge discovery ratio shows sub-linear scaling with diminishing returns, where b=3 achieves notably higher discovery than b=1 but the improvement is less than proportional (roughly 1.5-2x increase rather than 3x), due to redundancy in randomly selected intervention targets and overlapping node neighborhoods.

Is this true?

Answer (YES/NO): NO